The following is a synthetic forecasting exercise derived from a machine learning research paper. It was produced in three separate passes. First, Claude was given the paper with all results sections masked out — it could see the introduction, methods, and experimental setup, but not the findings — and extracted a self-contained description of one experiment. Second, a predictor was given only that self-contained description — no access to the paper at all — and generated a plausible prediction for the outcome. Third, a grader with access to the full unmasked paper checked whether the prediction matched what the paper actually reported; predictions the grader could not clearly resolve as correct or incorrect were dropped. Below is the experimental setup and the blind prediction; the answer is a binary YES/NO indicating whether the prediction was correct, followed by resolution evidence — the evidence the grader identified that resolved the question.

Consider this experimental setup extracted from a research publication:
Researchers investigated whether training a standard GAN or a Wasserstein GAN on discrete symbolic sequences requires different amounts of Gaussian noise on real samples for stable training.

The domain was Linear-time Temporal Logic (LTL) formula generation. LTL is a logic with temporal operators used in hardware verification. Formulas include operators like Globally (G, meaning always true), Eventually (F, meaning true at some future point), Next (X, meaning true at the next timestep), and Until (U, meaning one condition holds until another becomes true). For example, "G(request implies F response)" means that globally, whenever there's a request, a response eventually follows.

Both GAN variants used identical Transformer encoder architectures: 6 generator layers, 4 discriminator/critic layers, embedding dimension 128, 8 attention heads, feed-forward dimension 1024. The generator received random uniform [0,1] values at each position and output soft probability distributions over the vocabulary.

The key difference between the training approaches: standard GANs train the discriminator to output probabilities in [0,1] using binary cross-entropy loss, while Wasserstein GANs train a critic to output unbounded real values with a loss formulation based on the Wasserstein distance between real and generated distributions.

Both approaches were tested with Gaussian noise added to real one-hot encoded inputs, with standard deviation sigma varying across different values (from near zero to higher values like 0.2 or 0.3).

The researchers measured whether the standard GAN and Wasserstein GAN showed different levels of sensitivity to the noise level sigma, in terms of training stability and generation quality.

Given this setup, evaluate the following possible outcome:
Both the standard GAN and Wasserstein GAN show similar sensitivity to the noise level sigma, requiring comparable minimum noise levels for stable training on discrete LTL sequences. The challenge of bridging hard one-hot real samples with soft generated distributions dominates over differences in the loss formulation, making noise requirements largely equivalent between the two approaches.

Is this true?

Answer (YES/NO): NO